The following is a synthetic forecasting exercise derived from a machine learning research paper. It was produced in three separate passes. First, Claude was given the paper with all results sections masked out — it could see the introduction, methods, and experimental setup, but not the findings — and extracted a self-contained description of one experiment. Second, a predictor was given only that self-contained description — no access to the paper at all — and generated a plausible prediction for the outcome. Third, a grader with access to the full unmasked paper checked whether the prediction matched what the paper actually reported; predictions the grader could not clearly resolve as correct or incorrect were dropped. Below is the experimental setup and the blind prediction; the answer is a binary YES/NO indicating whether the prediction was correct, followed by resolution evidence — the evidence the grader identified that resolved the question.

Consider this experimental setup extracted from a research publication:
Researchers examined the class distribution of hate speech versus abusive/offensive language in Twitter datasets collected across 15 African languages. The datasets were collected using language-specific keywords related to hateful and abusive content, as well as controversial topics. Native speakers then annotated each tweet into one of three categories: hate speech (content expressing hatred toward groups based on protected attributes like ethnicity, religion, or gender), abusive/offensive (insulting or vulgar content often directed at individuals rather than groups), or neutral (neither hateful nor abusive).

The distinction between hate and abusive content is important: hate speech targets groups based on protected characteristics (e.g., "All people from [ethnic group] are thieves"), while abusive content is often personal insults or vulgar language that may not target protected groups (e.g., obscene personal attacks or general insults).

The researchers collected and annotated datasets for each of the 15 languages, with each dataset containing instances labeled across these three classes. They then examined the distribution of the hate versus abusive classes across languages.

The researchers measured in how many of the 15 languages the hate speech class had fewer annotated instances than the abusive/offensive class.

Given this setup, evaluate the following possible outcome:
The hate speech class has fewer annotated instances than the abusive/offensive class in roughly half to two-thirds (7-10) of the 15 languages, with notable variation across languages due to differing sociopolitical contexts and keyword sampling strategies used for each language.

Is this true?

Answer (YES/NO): YES